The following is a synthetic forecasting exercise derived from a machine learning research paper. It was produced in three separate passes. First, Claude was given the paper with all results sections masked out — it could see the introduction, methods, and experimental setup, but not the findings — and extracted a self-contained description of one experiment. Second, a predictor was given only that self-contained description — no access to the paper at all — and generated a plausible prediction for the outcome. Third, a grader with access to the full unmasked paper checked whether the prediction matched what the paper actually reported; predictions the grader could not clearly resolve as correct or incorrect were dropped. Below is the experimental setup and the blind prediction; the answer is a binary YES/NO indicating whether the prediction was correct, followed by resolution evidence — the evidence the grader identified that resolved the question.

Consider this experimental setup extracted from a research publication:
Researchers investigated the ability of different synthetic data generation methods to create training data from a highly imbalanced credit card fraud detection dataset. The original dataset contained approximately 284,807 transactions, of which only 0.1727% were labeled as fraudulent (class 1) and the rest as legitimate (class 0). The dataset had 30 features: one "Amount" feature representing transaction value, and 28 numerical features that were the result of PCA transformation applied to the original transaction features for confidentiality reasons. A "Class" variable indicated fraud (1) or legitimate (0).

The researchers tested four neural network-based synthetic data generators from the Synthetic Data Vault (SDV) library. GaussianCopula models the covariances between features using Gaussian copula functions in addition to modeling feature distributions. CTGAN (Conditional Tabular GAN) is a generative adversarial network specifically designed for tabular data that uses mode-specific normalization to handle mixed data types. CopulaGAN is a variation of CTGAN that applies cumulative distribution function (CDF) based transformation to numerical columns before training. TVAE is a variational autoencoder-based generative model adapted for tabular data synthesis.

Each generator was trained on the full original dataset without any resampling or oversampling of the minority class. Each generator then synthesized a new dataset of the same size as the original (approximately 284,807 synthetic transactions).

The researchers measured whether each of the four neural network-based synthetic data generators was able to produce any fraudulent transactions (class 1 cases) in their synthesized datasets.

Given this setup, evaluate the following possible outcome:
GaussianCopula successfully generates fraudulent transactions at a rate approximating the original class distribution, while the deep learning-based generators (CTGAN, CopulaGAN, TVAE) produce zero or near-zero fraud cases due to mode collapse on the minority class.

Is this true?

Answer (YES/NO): NO